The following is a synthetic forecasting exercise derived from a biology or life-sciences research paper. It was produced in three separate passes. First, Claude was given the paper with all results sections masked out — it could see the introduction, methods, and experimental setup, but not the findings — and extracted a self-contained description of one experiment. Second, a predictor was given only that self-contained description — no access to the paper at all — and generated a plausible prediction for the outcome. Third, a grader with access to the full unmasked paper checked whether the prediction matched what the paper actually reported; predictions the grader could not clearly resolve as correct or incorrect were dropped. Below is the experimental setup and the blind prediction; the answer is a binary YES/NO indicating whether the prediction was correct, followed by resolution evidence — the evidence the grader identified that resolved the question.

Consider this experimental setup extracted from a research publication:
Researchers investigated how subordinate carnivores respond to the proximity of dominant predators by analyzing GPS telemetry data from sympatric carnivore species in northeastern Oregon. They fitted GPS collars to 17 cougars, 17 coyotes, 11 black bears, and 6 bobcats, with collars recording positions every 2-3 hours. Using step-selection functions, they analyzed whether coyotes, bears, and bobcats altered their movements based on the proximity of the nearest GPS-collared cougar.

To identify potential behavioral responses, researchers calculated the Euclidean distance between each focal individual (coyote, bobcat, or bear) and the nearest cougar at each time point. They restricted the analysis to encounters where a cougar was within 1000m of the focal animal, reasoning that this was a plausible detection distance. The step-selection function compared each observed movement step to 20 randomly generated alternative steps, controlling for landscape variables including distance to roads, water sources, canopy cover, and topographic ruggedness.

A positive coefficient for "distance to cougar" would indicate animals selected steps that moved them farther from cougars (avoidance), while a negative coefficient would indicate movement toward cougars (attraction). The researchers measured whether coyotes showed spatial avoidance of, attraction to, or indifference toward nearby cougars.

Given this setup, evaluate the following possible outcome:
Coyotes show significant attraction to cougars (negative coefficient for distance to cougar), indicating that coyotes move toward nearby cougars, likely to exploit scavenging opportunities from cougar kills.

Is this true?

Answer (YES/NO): NO